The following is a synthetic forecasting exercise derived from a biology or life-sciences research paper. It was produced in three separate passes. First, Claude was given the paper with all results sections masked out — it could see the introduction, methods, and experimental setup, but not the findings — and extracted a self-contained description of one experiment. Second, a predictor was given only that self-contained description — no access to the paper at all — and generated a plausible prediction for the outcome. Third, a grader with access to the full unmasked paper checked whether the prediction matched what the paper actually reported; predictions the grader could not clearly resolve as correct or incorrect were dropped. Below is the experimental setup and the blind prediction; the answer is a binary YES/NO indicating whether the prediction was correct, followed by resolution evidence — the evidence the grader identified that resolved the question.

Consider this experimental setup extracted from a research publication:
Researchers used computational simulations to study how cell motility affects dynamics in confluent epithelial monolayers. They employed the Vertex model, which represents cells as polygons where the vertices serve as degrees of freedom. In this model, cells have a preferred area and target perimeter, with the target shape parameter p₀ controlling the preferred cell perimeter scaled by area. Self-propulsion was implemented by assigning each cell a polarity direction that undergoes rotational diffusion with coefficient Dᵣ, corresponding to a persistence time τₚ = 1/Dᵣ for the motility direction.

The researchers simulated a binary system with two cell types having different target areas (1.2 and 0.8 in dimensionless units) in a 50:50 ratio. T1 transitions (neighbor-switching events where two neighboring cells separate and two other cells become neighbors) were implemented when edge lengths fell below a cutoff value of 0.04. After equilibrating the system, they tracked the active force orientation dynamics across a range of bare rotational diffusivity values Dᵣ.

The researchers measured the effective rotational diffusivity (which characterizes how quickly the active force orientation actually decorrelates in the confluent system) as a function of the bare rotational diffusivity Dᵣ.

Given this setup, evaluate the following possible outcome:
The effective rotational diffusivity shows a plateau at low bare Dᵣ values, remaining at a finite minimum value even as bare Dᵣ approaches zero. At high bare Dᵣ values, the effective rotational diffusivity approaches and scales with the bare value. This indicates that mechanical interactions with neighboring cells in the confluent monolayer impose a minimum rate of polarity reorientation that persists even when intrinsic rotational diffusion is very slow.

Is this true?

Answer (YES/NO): NO